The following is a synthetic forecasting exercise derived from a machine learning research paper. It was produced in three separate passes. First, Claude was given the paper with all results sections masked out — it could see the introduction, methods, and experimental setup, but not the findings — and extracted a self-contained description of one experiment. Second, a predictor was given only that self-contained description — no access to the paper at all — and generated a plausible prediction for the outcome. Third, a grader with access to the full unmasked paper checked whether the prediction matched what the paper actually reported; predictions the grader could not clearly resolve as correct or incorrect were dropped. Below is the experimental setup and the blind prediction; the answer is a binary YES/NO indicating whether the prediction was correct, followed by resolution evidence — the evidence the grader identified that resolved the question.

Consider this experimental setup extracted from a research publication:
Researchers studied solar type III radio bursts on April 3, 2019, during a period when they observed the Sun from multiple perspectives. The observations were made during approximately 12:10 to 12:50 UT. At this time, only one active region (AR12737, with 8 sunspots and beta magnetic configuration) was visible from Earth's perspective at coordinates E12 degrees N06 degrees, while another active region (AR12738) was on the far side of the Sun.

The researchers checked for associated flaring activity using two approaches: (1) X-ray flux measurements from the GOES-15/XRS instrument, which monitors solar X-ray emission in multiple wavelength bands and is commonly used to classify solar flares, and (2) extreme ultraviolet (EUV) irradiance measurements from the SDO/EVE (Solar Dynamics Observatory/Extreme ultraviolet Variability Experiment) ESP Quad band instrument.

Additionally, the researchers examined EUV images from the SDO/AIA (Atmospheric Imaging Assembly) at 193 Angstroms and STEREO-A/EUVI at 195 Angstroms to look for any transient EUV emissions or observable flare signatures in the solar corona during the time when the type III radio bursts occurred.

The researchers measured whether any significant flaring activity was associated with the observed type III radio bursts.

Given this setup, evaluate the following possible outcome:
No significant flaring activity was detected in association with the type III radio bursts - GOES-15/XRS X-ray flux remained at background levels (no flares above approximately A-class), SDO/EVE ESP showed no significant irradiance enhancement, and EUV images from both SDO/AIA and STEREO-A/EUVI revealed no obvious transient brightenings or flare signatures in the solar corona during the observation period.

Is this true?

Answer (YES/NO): YES